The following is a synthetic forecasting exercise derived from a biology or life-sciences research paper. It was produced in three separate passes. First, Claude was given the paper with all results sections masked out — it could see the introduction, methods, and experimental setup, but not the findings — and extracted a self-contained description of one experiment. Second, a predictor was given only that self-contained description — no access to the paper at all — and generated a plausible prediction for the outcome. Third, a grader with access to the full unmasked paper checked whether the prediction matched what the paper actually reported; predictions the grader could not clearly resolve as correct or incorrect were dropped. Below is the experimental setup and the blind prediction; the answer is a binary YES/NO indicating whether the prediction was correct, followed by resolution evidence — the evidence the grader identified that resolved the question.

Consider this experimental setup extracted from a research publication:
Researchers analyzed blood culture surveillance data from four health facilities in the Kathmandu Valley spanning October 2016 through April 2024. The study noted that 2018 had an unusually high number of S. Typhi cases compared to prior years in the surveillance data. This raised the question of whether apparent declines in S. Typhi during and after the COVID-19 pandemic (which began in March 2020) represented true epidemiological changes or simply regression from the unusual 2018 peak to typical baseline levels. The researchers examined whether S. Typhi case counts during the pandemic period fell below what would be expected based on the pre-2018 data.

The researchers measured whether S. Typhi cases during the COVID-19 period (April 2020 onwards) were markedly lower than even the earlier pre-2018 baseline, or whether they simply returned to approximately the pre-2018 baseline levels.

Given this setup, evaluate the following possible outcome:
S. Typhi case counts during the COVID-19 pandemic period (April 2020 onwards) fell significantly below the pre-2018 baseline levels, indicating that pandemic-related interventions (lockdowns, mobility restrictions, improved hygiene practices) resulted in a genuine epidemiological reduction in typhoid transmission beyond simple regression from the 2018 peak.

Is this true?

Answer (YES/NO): YES